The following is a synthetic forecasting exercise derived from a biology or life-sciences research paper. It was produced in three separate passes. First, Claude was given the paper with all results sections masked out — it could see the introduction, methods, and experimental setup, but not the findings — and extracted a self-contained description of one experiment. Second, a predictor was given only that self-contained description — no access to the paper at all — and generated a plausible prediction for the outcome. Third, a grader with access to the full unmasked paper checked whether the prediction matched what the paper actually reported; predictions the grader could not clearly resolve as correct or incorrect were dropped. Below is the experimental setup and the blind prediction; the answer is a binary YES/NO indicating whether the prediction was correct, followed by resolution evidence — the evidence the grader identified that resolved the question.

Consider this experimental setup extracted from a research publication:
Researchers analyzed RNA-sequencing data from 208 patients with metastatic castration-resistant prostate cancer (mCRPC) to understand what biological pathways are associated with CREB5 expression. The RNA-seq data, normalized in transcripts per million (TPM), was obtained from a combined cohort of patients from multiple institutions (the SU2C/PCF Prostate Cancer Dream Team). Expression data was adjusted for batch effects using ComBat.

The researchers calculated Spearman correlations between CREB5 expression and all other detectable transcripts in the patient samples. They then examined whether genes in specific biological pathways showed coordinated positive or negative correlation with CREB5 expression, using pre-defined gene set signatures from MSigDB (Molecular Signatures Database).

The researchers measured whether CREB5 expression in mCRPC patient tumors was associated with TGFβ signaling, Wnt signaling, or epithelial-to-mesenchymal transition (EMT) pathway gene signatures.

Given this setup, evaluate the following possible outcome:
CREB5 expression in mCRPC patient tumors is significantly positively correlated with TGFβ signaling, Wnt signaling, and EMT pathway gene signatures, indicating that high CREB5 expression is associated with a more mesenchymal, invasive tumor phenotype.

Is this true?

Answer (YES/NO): YES